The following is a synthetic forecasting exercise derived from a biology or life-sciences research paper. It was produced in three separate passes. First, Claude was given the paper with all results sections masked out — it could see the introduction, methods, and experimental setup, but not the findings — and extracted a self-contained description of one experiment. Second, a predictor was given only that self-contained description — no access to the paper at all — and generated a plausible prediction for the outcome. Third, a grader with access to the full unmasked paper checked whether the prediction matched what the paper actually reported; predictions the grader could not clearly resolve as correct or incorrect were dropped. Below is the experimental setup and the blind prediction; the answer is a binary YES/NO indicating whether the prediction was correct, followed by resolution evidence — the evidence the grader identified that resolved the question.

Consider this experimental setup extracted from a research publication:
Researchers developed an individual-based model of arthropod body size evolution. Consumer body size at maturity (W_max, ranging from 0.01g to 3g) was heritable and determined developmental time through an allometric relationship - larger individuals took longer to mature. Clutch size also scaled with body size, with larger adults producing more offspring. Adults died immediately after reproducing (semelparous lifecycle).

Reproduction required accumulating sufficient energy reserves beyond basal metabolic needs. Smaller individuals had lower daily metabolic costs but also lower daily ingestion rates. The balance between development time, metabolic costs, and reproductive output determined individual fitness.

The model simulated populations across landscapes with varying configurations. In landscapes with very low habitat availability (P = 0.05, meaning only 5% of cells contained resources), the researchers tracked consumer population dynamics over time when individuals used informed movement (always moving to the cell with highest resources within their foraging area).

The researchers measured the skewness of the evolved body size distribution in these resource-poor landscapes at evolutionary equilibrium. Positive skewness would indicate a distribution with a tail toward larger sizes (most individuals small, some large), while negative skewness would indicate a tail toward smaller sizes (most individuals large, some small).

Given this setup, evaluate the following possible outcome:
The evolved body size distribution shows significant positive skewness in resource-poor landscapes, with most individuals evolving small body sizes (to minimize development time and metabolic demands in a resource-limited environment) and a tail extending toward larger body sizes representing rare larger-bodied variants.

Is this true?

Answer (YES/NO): YES